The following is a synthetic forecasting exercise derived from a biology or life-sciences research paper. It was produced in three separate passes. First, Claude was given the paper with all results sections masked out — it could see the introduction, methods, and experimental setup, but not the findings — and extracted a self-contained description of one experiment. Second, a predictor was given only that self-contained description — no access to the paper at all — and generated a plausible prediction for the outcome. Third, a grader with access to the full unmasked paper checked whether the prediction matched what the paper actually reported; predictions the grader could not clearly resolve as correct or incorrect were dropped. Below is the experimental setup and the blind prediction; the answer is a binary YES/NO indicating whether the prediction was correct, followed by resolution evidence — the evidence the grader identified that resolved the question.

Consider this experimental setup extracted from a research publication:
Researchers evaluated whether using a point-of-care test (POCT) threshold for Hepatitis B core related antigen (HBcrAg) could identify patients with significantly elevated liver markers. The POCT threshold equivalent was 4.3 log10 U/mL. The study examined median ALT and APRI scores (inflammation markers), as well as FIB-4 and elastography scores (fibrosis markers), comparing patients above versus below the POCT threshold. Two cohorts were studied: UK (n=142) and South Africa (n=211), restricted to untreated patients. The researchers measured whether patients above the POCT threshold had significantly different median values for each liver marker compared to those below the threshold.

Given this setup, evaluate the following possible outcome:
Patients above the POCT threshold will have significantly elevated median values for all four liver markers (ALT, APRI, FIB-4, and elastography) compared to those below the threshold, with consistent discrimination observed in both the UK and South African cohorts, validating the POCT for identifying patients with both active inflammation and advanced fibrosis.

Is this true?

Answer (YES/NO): NO